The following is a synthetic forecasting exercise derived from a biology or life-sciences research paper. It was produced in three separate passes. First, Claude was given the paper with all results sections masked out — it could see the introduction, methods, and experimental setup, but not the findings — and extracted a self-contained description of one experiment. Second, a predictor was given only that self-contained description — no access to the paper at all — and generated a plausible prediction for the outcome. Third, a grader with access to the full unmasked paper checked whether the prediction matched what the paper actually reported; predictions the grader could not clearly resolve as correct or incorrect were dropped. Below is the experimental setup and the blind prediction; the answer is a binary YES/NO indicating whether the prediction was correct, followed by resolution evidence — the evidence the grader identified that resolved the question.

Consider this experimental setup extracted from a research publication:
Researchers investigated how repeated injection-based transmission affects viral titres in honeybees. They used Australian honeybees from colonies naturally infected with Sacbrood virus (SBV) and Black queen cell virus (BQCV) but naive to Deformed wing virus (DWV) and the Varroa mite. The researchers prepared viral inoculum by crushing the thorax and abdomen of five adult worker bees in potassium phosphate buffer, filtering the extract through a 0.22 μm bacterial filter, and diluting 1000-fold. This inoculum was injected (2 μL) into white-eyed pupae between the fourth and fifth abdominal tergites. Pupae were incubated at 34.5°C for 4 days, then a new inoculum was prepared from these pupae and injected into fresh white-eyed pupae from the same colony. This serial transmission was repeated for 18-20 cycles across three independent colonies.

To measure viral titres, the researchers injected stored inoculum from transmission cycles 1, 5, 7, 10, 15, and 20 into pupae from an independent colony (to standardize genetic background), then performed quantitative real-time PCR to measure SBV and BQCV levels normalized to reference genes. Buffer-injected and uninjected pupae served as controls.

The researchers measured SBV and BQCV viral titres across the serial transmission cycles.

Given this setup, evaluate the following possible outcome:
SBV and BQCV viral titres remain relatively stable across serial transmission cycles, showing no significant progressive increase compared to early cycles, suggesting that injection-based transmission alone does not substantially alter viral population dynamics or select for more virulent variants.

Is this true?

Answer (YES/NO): NO